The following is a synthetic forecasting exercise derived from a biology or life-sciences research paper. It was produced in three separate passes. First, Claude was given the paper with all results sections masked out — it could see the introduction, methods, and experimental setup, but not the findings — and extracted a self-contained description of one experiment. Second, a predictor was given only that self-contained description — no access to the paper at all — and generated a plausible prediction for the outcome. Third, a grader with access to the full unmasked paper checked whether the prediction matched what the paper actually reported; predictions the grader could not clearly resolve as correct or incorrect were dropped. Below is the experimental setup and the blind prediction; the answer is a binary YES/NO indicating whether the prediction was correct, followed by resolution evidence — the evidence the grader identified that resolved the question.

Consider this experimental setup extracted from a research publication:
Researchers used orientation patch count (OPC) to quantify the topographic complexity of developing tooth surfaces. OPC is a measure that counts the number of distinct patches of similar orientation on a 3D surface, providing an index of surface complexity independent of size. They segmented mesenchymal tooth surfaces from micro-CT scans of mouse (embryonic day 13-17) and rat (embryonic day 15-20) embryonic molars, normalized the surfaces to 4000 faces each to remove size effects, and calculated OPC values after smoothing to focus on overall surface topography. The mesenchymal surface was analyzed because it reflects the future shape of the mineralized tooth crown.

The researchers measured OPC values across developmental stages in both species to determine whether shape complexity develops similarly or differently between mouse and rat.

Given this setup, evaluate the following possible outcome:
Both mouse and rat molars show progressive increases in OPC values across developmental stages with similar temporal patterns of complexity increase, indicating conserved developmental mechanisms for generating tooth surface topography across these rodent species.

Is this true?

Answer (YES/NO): YES